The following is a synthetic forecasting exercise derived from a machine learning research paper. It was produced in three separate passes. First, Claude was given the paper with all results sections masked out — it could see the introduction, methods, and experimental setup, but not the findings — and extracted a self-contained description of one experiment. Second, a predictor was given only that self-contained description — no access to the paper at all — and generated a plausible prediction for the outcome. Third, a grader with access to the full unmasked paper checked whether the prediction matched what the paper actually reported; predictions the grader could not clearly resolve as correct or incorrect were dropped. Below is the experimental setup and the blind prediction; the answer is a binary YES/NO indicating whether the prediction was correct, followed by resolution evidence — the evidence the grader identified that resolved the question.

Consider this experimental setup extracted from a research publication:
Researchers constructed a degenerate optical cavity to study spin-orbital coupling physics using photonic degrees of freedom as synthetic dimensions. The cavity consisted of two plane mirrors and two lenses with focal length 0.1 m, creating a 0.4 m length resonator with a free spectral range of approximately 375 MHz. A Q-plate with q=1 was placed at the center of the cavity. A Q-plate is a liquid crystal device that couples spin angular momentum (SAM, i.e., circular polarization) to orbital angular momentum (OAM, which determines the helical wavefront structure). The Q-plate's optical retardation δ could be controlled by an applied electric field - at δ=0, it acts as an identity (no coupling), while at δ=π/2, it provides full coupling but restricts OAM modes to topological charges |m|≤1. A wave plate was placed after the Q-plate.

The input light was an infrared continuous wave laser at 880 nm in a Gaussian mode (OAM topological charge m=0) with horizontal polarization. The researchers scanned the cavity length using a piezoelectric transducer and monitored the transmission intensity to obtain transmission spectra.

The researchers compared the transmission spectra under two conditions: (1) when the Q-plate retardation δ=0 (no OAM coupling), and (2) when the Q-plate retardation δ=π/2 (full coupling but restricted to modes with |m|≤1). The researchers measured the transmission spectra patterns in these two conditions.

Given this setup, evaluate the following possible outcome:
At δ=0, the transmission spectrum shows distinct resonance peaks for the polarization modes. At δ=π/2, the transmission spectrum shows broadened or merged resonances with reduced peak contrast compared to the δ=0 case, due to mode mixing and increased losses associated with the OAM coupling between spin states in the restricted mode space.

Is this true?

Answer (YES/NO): NO